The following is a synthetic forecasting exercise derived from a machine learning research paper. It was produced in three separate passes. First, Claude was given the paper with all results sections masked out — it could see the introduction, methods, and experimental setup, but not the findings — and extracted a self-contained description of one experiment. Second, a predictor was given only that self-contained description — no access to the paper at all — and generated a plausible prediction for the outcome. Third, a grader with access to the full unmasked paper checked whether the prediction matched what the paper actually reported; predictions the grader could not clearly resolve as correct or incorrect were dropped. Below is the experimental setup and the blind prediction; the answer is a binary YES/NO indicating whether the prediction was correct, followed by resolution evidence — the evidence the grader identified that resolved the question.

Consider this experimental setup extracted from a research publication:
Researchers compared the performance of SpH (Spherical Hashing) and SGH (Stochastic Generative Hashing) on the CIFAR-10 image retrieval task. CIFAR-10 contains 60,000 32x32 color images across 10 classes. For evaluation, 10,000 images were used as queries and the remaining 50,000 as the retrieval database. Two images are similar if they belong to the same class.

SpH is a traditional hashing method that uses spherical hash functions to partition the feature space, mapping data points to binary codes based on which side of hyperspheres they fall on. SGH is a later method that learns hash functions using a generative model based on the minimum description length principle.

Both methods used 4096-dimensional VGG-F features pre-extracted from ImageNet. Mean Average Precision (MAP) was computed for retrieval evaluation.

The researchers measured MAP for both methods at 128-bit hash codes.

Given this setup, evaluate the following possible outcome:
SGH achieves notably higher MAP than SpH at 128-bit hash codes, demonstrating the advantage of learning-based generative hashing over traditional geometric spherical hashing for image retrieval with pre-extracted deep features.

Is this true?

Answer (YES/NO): NO